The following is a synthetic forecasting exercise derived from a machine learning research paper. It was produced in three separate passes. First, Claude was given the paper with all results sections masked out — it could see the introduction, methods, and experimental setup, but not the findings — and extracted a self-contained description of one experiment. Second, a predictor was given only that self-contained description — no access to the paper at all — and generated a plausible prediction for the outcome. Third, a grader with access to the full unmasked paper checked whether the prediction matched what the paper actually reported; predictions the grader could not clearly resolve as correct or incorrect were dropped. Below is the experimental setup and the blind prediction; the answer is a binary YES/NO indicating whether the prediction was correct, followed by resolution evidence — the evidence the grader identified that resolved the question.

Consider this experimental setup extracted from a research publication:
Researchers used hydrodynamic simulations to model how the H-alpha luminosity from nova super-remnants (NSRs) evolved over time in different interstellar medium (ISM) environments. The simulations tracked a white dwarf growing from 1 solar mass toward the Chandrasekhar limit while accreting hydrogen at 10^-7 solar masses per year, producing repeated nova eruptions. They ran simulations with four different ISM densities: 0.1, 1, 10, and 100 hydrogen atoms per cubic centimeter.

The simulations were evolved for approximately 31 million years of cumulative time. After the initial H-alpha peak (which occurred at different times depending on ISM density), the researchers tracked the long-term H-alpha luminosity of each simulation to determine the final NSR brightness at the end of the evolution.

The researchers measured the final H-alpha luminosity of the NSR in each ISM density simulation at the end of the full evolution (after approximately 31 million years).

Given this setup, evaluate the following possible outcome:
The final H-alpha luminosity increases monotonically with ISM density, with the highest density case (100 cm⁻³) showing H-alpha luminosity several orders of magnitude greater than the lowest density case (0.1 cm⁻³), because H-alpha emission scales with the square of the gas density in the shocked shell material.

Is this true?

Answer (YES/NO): NO